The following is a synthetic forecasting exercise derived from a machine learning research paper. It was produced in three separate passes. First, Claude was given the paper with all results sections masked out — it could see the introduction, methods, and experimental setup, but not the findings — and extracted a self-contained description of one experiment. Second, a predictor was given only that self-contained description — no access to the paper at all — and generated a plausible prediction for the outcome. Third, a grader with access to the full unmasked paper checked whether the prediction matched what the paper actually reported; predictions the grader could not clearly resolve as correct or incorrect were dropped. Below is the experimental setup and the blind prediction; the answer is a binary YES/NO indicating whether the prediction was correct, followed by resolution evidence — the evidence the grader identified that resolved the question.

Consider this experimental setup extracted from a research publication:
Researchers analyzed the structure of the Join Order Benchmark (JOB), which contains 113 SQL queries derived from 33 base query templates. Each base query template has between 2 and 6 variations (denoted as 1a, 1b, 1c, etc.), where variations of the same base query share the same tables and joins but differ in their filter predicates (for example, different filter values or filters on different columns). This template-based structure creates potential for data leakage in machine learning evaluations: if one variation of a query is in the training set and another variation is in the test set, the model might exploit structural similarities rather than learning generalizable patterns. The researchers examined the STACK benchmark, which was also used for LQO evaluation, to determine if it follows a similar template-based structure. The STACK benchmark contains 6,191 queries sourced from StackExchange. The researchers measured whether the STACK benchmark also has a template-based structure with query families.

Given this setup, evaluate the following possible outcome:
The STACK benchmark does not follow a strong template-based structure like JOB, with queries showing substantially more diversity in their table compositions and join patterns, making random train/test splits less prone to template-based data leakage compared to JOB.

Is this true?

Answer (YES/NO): NO